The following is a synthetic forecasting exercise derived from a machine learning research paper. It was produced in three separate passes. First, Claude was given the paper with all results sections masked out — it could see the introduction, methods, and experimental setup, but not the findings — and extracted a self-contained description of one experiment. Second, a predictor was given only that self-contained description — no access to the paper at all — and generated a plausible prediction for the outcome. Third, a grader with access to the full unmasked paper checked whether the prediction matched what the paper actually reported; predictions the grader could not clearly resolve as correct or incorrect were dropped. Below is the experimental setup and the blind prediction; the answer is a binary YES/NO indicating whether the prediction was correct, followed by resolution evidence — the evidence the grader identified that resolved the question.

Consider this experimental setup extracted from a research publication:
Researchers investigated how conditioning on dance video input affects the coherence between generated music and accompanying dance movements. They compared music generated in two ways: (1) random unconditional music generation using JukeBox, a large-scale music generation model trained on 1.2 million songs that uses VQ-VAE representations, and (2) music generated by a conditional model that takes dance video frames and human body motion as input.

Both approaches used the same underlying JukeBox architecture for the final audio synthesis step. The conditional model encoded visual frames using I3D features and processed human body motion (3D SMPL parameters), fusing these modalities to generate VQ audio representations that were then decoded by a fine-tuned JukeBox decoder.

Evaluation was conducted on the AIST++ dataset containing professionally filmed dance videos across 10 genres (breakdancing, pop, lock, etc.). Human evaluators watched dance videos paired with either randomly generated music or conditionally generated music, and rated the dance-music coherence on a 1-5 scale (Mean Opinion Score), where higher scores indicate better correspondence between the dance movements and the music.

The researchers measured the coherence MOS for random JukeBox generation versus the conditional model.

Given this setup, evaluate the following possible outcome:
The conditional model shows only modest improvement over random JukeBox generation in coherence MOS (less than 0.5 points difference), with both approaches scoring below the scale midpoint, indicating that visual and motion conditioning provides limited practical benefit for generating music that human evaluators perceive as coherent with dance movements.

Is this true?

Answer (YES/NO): NO